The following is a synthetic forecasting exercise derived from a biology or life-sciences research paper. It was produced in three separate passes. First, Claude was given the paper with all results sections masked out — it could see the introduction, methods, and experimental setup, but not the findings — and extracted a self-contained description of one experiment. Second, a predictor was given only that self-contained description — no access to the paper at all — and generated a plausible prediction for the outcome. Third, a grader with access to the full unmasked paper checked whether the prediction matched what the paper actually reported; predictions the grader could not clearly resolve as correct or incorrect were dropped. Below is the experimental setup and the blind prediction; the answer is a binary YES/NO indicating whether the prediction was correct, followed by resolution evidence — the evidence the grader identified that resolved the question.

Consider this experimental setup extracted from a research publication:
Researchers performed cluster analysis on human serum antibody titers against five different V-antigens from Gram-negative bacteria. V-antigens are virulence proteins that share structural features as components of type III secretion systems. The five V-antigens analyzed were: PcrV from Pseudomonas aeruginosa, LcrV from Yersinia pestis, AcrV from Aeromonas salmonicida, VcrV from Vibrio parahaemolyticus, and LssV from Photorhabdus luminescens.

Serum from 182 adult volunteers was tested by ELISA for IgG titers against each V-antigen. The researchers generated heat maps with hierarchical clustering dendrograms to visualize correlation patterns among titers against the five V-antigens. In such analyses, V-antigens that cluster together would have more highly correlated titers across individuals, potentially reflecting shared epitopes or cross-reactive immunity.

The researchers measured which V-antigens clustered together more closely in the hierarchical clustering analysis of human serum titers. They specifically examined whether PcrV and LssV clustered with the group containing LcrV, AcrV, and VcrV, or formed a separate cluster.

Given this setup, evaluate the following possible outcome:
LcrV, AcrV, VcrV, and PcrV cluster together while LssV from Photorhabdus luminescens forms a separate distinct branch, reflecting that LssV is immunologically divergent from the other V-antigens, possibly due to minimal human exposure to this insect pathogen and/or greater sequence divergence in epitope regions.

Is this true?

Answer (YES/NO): NO